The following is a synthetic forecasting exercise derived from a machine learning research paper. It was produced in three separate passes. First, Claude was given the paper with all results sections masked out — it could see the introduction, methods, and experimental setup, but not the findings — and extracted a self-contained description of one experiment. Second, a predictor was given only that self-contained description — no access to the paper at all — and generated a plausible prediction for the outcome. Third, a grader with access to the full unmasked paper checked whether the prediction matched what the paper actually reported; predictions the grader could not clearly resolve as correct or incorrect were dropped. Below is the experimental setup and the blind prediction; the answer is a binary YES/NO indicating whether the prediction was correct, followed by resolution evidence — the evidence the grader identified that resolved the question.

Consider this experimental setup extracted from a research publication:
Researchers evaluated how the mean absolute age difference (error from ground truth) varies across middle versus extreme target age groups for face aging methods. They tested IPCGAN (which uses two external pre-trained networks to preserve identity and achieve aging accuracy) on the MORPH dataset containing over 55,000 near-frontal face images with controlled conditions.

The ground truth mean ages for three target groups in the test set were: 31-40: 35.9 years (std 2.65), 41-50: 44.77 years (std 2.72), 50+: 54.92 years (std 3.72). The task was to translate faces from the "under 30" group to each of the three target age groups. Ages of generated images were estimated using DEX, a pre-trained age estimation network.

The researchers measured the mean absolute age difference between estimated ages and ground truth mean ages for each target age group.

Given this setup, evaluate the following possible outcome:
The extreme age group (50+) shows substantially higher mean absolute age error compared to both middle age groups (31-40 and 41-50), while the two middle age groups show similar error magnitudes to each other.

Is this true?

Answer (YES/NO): NO